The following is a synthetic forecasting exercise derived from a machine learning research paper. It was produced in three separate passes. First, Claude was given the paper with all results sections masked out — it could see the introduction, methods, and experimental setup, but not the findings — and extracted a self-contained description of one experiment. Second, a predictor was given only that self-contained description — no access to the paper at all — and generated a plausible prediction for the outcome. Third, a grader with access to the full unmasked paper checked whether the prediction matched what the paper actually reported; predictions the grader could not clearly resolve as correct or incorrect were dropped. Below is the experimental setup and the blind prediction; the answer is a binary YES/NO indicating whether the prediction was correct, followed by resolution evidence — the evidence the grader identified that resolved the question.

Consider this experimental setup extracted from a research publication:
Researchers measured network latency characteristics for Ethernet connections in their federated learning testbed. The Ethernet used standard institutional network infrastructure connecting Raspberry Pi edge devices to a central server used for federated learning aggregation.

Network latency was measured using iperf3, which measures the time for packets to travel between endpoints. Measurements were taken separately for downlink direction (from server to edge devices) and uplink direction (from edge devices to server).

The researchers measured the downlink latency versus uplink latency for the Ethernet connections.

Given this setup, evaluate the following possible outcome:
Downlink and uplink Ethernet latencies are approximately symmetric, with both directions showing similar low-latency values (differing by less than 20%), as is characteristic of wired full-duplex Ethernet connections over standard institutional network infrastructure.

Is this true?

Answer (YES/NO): NO